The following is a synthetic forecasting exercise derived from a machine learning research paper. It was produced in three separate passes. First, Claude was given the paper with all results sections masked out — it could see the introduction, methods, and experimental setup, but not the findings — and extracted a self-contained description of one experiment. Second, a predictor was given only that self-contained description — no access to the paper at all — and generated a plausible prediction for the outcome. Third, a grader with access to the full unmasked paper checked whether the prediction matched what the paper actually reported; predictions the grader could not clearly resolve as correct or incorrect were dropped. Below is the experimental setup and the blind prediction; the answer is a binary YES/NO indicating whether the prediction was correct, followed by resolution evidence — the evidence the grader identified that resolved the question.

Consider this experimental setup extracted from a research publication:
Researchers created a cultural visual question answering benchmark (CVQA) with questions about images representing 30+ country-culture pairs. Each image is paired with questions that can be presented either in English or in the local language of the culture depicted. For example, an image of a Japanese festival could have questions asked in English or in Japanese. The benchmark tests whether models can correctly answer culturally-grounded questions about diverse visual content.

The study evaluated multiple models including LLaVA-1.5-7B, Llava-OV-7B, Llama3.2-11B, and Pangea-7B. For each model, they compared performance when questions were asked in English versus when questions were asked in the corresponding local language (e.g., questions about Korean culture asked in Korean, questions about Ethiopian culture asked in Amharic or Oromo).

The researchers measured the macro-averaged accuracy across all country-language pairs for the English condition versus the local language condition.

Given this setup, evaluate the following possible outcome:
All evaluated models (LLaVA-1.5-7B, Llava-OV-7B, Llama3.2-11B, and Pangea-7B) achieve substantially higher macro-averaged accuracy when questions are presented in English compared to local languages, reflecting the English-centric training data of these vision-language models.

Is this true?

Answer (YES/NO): YES